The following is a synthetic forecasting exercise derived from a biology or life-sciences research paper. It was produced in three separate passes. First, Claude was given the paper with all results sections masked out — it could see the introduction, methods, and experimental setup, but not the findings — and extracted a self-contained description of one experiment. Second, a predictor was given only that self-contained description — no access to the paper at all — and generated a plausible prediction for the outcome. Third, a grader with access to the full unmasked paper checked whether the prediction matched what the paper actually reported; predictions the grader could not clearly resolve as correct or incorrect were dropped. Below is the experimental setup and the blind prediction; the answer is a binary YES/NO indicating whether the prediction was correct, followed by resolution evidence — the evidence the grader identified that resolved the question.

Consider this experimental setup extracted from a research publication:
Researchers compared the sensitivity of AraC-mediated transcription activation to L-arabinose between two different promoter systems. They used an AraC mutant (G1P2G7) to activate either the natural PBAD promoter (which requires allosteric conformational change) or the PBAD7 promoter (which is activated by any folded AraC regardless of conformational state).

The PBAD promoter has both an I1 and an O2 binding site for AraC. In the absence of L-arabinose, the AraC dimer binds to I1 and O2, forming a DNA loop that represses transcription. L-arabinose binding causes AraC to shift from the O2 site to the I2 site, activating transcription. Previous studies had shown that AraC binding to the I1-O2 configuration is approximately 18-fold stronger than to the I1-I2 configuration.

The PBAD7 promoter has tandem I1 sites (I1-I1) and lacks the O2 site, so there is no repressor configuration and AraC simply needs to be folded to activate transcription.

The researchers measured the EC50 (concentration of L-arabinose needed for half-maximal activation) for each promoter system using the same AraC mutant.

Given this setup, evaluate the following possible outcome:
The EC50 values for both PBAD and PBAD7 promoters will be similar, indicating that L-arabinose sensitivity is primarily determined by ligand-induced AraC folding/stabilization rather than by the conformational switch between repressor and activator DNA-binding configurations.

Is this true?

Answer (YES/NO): NO